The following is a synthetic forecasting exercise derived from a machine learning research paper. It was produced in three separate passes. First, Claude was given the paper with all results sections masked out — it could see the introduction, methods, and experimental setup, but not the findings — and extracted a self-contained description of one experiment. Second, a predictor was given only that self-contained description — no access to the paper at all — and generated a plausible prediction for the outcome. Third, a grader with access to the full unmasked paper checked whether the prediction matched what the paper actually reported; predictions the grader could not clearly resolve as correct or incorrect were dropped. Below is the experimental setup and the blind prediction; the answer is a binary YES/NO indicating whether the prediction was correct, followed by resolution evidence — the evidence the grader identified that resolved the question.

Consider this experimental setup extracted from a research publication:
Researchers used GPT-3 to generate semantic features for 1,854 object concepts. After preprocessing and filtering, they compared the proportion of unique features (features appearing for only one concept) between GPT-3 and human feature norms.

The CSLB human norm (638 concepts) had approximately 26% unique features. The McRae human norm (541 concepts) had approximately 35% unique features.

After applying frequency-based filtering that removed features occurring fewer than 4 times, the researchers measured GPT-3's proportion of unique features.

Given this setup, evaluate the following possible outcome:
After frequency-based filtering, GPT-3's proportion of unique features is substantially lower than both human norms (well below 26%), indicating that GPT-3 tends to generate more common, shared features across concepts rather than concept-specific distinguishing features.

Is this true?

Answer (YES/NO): YES